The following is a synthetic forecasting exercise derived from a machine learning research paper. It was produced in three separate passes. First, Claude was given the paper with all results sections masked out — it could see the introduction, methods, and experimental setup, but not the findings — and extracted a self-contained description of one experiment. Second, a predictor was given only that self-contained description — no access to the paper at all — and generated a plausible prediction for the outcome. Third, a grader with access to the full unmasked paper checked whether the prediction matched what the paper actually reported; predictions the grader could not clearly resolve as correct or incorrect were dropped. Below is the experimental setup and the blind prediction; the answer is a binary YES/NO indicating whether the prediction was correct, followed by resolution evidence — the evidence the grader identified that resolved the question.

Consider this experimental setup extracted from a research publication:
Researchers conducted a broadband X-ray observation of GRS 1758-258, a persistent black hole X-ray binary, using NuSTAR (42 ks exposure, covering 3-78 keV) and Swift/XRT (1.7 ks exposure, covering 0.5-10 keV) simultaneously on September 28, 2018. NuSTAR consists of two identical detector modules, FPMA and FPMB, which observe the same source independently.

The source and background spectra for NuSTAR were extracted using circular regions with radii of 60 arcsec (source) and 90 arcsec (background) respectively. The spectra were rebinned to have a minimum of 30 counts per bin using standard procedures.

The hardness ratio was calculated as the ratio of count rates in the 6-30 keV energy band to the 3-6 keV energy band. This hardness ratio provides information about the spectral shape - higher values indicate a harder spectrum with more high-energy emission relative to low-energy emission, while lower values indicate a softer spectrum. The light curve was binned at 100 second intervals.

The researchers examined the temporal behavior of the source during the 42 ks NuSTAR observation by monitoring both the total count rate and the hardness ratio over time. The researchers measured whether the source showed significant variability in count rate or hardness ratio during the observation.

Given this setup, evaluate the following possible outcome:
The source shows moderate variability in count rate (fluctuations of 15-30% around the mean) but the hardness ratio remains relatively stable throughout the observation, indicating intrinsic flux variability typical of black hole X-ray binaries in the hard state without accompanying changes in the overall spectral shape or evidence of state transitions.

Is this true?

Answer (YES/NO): NO